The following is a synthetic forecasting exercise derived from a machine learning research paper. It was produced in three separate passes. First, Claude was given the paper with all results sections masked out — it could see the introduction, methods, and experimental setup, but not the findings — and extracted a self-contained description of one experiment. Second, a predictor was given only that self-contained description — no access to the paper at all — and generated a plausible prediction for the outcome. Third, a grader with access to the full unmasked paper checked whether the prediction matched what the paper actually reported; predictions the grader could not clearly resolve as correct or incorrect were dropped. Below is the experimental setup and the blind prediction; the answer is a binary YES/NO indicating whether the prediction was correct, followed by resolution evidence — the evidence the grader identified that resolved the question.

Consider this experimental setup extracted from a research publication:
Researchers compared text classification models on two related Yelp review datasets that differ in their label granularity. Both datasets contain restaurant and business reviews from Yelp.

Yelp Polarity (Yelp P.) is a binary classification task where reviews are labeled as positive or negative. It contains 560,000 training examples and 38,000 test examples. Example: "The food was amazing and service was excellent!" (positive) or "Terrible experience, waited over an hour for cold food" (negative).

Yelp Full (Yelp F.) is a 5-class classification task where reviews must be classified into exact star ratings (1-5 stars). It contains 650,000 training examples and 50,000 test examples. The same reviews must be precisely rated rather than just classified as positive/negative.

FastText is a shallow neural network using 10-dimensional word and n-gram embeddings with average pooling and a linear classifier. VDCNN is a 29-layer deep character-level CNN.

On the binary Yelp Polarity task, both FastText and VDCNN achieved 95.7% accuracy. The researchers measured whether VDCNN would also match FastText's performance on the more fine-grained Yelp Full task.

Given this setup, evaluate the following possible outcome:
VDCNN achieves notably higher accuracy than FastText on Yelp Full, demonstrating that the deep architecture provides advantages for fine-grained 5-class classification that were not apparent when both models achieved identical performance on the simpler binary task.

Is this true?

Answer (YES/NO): NO